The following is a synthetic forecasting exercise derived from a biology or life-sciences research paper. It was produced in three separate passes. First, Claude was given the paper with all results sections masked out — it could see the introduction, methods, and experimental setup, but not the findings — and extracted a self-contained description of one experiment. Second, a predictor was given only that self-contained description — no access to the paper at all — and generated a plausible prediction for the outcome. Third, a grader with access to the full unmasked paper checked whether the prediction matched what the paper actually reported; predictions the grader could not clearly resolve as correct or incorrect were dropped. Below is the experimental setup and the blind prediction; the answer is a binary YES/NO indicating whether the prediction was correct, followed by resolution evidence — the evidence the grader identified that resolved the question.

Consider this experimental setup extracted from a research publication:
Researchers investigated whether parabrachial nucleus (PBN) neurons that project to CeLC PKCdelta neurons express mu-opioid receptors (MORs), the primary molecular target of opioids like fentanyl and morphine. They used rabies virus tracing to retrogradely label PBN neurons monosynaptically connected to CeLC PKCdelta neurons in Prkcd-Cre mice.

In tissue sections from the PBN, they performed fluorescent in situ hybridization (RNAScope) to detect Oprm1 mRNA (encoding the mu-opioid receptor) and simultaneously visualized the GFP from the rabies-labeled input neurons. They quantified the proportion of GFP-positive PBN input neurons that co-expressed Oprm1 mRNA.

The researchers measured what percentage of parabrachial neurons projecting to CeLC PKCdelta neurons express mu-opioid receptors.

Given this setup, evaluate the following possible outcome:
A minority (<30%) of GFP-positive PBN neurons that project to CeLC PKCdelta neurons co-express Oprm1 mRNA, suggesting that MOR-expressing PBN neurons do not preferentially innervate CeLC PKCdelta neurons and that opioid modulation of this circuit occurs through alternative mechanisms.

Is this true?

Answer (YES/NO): NO